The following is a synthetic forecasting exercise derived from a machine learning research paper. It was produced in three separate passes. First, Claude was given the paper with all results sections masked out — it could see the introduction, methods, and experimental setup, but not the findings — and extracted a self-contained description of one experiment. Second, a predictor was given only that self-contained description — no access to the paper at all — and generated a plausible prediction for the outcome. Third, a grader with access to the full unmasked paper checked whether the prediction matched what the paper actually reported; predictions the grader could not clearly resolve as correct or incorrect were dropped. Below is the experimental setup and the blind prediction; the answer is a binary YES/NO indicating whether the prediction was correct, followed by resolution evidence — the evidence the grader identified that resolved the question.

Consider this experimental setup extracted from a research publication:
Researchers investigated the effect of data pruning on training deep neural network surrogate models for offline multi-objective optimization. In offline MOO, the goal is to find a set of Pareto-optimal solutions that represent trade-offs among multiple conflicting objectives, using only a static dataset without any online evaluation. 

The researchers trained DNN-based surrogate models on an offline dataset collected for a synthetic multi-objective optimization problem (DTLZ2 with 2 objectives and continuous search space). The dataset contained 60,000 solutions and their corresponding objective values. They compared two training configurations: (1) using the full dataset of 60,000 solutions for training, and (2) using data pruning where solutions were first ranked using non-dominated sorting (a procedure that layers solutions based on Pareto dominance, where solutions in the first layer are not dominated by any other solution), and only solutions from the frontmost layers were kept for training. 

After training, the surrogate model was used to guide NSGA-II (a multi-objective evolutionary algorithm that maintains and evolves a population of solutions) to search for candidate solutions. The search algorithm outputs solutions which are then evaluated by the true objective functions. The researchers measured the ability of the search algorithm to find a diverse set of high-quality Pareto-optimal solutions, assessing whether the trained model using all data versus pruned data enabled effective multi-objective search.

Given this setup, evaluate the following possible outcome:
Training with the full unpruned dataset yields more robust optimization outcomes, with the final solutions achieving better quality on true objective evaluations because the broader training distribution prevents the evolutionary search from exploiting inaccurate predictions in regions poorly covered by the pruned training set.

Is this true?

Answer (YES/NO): NO